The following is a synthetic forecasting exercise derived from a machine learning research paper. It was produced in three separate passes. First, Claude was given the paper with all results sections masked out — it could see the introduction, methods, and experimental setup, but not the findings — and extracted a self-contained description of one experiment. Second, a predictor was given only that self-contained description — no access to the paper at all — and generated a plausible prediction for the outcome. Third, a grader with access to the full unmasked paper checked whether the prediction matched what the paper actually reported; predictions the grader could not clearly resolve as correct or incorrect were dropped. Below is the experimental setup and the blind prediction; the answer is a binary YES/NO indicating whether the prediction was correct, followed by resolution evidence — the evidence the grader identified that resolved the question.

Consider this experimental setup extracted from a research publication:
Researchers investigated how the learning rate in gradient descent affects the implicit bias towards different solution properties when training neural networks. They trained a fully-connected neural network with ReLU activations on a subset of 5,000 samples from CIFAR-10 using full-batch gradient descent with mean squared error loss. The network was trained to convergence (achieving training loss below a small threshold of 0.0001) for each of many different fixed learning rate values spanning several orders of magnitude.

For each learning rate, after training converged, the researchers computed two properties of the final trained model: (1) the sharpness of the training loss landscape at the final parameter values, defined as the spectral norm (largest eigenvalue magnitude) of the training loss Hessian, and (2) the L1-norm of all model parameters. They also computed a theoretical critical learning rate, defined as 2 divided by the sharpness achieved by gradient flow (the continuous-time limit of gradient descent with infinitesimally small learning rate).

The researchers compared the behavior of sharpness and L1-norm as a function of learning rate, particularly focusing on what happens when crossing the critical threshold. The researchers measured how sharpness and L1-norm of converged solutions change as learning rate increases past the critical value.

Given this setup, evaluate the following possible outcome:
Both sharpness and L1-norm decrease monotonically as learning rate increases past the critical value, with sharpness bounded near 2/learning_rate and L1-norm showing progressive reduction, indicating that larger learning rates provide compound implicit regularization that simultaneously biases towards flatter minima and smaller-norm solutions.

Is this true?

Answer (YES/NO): NO